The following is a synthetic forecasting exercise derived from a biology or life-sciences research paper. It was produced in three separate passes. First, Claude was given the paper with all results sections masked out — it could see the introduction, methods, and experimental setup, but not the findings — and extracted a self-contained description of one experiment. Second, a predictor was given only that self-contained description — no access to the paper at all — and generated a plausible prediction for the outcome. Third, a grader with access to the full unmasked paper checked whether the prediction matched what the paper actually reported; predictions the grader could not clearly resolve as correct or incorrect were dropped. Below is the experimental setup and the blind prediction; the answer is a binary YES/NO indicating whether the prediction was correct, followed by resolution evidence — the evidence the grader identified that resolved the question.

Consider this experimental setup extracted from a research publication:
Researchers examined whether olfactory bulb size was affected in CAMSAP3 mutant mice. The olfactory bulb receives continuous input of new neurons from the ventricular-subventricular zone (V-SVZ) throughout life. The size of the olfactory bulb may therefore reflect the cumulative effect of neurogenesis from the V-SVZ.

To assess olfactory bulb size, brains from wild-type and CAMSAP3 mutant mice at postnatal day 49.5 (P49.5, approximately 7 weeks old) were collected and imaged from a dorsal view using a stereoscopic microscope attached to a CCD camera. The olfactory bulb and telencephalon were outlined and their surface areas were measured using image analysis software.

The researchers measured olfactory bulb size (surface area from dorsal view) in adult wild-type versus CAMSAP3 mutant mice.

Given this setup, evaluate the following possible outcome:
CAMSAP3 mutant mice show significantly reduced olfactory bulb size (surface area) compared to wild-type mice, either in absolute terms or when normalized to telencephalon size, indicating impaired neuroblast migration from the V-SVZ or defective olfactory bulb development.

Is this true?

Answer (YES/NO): YES